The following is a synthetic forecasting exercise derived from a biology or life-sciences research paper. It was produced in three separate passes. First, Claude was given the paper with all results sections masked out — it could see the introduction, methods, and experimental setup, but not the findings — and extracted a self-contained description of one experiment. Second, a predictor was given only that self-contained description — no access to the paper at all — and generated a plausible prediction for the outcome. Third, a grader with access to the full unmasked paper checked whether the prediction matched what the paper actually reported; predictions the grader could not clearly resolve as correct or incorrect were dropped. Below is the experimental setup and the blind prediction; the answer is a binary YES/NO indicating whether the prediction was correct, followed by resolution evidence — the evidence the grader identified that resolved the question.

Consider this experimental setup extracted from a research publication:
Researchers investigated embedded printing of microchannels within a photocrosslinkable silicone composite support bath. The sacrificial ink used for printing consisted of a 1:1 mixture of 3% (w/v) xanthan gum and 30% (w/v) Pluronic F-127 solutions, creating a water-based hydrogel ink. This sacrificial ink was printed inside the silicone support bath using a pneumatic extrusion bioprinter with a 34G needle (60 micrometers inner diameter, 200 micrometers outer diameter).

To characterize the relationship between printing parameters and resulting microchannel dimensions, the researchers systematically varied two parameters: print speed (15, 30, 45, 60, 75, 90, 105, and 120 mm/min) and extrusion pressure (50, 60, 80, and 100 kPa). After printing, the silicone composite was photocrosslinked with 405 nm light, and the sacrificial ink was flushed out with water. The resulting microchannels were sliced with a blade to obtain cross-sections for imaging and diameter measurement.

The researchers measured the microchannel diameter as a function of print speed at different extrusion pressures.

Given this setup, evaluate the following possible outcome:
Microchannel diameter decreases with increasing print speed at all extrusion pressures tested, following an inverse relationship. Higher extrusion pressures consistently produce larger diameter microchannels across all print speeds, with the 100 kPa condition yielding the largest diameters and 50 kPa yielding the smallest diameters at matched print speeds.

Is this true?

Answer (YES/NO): YES